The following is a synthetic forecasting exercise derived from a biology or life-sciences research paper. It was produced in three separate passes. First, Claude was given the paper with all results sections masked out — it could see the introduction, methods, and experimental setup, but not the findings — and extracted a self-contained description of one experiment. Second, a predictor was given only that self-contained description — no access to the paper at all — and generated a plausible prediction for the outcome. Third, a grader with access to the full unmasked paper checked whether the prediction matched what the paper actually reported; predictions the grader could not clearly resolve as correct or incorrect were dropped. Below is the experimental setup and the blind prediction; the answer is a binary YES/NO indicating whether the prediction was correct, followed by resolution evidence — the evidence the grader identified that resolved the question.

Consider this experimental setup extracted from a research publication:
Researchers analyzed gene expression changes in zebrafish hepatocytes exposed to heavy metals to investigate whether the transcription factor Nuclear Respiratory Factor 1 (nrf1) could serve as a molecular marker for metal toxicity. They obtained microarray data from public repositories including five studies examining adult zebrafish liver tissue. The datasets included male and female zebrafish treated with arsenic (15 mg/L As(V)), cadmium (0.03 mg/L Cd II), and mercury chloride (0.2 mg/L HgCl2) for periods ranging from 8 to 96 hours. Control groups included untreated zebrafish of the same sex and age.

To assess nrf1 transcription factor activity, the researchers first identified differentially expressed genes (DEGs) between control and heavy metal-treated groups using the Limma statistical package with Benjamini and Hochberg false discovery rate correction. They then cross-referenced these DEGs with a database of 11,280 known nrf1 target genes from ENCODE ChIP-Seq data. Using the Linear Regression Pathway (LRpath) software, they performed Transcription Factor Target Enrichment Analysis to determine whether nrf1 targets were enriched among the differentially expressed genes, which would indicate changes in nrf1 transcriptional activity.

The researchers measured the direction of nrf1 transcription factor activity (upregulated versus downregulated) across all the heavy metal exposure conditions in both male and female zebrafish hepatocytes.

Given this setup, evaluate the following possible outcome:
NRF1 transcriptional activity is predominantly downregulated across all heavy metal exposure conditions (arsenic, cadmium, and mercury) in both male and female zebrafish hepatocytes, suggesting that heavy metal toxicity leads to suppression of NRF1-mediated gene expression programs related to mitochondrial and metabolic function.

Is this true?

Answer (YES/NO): YES